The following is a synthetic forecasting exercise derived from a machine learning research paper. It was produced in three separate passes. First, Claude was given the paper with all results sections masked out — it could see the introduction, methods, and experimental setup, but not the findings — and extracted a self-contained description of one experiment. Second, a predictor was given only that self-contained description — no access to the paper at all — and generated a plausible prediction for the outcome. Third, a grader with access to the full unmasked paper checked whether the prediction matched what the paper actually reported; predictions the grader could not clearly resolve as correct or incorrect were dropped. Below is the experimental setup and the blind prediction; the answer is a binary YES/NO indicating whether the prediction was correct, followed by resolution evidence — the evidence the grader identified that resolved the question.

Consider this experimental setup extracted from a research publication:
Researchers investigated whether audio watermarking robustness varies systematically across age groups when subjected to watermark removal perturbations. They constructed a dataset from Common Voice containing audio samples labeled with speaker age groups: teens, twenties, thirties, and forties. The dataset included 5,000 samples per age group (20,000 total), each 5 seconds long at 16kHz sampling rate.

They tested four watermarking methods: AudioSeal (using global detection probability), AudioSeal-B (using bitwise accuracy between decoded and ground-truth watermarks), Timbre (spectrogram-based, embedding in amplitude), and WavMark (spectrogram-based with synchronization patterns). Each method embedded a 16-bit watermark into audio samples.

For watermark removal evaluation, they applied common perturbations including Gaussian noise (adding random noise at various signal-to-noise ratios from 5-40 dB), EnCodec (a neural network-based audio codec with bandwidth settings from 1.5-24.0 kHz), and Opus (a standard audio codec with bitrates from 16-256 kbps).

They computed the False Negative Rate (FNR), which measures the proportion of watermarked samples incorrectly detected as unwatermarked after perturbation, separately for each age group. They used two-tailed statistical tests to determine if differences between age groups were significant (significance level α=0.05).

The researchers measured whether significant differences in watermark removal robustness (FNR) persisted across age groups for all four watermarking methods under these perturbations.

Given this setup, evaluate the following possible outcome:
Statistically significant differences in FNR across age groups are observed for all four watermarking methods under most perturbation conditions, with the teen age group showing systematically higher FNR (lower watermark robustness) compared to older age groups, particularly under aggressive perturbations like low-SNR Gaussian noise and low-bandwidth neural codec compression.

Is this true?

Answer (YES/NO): NO